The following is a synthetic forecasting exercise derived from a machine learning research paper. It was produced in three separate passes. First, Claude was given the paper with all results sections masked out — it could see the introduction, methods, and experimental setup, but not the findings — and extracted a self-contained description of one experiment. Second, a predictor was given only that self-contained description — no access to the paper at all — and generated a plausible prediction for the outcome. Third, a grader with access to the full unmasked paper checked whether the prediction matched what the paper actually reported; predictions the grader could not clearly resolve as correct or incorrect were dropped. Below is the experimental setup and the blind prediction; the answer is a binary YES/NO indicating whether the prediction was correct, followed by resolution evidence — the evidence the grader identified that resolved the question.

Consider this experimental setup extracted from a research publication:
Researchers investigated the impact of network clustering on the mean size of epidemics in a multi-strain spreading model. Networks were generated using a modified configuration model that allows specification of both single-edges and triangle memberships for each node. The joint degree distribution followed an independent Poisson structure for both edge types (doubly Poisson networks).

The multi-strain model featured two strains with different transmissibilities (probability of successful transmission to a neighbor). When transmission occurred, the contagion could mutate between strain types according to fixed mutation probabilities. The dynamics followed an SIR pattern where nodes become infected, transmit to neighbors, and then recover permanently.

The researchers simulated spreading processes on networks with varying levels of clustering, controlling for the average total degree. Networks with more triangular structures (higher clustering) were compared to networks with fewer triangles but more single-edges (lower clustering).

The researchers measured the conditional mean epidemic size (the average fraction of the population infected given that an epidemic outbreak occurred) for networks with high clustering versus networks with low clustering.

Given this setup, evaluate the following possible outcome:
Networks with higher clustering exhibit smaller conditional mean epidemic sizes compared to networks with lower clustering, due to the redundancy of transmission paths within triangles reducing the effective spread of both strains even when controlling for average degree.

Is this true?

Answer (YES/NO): YES